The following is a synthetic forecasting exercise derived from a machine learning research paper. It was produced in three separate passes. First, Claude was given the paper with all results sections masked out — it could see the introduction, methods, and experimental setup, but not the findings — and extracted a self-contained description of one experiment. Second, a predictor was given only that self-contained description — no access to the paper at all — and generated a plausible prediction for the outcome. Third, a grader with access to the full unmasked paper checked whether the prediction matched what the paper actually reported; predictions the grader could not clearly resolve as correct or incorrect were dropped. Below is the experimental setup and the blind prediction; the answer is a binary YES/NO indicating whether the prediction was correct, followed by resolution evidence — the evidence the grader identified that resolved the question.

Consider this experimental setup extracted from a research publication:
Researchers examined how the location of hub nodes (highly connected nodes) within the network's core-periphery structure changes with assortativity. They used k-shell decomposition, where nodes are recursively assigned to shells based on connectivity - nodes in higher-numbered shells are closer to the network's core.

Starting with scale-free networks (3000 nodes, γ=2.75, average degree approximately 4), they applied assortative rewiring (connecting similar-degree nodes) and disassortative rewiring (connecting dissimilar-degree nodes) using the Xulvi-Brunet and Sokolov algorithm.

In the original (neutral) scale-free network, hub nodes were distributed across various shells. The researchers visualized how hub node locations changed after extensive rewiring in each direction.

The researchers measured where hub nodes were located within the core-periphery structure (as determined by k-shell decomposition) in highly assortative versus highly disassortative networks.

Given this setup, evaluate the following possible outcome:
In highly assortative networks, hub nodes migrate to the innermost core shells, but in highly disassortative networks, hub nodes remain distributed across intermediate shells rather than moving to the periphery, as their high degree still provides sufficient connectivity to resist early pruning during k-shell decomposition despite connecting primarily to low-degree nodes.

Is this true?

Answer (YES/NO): NO